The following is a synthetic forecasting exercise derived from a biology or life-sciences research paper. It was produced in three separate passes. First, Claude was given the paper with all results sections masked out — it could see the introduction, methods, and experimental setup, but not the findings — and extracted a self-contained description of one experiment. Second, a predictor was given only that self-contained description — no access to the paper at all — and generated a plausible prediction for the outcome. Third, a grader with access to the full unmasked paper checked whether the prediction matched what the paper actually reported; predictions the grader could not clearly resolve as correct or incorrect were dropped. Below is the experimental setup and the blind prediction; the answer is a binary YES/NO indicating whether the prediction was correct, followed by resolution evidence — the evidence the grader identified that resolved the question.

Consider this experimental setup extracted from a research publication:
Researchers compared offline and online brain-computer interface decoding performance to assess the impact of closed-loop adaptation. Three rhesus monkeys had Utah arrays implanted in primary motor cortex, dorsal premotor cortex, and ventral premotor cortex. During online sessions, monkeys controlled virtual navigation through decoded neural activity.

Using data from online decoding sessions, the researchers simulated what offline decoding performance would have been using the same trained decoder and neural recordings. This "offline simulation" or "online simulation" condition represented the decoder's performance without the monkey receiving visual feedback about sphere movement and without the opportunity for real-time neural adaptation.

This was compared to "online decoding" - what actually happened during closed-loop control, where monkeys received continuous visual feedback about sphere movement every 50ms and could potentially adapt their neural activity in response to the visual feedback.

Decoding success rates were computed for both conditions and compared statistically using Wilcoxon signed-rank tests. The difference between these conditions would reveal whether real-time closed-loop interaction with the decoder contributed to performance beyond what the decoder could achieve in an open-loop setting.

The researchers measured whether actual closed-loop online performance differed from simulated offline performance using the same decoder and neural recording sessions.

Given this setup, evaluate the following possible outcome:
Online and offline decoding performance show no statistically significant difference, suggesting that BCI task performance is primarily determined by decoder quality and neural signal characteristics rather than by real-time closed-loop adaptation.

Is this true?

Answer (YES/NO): NO